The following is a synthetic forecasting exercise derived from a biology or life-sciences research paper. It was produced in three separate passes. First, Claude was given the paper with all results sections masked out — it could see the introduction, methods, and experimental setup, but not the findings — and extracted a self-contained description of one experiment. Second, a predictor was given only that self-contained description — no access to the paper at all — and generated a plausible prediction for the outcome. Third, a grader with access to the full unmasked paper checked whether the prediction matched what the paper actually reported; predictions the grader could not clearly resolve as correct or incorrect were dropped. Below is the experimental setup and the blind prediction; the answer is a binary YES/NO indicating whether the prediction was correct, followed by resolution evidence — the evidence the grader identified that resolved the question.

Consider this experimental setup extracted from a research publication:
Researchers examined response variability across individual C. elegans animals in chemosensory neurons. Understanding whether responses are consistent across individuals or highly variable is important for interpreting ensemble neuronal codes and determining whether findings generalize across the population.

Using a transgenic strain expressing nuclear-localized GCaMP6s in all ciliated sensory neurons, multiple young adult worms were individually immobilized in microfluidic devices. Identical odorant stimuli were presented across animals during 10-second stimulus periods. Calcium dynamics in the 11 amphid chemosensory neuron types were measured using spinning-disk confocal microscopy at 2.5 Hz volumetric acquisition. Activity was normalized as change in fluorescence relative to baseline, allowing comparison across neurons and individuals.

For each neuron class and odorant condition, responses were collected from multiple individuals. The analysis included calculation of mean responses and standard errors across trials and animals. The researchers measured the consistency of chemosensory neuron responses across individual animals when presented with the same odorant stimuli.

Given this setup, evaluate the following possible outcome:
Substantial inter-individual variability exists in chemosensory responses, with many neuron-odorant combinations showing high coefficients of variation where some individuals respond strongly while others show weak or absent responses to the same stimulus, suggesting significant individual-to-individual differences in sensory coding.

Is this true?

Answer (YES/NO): NO